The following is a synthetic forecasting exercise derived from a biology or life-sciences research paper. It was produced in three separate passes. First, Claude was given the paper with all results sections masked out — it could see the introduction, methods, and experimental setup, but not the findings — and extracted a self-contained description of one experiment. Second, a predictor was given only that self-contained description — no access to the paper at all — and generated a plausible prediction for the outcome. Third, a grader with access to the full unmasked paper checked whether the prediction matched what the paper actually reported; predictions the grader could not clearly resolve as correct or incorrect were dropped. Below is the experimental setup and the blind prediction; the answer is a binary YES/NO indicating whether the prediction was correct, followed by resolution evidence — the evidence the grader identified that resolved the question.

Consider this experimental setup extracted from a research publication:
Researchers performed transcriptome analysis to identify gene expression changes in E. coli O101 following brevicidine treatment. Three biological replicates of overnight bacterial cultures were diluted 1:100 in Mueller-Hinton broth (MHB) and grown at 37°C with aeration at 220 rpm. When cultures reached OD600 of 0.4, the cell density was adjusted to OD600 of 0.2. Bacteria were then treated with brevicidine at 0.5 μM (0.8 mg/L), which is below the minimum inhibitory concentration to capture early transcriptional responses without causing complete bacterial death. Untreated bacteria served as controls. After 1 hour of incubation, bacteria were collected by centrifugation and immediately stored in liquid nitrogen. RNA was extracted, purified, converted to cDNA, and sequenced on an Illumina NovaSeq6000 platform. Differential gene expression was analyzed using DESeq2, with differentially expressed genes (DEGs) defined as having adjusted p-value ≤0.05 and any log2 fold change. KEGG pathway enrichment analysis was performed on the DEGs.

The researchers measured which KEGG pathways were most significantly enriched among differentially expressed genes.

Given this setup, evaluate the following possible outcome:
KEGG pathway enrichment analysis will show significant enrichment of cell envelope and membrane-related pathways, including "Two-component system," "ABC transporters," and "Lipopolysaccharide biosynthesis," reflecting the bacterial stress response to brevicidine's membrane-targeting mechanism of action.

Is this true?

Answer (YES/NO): NO